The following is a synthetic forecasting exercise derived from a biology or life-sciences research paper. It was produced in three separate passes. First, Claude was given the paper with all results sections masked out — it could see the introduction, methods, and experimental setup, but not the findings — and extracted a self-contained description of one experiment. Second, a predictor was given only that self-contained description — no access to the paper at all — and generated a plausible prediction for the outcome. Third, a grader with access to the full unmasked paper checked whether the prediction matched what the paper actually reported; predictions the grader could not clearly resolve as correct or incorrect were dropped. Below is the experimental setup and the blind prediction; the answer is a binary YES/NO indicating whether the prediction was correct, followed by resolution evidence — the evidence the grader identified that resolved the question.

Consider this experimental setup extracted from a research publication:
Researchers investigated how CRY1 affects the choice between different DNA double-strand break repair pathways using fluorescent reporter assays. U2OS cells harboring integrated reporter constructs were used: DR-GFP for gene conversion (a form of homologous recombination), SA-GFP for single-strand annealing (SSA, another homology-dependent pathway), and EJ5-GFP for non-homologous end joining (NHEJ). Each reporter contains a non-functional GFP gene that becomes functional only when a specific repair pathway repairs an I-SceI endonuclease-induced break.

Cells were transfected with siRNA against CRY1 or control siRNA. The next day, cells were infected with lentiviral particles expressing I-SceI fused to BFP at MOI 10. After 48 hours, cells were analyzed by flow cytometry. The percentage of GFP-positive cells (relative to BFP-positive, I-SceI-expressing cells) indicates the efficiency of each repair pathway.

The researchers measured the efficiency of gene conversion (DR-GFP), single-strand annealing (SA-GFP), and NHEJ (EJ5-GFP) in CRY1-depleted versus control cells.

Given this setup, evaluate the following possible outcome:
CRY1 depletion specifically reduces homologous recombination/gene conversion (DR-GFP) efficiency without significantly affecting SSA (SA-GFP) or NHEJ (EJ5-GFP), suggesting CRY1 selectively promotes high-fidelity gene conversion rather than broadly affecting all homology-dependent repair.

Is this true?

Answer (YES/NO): NO